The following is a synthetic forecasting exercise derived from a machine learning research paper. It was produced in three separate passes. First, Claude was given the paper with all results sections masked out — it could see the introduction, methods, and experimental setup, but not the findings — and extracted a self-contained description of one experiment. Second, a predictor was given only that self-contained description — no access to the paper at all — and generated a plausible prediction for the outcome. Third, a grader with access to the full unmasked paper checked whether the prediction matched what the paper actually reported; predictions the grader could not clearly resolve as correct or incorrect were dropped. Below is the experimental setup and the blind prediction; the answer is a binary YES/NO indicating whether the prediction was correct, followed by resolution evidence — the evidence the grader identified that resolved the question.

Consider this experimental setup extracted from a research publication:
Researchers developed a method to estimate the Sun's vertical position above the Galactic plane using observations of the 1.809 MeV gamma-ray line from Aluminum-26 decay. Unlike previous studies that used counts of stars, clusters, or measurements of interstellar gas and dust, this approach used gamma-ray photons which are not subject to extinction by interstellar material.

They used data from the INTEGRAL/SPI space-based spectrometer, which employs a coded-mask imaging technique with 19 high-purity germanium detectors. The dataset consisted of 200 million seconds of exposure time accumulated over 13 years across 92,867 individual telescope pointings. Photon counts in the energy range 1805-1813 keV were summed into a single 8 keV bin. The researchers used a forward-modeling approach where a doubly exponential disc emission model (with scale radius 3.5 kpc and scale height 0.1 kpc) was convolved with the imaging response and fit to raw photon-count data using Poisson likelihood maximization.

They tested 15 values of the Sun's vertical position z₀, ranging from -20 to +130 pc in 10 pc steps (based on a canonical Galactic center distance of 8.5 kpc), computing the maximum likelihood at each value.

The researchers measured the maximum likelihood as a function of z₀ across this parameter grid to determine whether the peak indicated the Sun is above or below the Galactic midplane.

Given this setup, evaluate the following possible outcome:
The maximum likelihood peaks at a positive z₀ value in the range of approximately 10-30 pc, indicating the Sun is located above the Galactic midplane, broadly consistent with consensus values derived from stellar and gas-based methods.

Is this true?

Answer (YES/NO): YES